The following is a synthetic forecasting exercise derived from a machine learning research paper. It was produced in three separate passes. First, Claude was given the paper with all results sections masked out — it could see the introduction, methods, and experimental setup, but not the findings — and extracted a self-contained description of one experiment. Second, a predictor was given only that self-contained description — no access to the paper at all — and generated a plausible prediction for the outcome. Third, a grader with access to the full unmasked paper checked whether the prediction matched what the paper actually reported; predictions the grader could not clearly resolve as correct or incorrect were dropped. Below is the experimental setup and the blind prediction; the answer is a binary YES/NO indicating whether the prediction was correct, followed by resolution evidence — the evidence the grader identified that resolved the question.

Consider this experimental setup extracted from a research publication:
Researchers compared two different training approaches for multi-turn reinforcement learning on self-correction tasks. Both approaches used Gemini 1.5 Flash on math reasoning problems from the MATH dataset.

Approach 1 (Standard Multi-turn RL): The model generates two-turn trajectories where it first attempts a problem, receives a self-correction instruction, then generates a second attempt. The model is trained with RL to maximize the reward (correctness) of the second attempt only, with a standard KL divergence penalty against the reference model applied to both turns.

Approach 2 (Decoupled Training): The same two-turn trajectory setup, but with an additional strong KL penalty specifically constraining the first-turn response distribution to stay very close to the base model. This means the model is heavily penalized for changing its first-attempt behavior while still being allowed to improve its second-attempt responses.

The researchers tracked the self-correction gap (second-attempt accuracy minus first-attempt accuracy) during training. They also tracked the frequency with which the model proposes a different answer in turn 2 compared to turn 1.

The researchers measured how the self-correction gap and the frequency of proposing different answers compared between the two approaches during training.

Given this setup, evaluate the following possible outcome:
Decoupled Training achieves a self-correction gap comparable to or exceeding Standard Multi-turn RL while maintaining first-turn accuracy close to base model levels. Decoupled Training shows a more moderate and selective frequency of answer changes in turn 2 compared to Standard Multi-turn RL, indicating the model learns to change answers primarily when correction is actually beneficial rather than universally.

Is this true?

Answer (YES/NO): NO